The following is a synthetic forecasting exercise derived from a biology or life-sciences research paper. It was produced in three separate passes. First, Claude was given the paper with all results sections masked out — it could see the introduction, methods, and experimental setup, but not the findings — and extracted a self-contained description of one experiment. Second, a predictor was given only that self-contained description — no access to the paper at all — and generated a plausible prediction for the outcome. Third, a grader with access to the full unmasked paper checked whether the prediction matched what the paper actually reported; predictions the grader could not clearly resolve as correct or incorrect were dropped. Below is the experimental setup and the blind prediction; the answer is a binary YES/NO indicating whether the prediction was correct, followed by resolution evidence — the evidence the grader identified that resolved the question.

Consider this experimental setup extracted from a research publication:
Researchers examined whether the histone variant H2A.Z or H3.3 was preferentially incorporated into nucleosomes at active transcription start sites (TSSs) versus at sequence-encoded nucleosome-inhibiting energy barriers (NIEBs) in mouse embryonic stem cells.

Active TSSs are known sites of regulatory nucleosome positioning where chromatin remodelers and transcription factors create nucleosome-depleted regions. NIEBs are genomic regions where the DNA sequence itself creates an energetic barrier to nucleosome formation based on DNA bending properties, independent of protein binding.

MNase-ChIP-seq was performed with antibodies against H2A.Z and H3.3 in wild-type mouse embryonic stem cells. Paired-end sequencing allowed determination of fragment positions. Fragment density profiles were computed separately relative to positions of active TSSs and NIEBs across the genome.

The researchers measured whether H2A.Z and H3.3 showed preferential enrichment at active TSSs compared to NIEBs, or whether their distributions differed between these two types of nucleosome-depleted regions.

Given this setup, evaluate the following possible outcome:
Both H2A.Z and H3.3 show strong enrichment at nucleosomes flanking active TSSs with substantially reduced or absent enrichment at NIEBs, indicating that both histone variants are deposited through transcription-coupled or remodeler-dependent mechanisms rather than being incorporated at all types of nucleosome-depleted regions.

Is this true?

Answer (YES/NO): NO